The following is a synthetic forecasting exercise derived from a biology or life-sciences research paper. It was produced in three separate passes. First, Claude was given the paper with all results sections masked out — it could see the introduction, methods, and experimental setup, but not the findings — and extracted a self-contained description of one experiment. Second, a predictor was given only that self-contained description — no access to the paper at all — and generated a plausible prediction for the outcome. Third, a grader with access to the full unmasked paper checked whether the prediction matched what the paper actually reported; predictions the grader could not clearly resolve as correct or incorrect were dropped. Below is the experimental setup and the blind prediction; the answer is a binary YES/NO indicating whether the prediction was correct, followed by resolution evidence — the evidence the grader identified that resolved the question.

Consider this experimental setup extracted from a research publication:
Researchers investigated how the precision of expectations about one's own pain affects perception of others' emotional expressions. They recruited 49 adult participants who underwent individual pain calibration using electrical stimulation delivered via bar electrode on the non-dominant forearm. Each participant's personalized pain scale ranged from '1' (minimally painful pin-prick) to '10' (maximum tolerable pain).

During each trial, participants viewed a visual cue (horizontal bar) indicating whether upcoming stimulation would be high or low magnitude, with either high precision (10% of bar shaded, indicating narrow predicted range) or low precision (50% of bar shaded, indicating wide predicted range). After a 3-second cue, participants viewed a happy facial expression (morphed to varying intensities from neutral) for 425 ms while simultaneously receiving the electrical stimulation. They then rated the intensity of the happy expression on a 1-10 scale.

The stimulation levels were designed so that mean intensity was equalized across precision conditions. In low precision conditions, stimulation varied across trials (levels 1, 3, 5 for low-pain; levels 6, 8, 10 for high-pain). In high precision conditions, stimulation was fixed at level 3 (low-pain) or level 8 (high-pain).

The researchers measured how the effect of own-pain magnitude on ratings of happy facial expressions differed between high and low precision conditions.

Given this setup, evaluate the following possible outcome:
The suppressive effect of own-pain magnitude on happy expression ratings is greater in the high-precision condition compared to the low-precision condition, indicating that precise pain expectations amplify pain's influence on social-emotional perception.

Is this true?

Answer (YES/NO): NO